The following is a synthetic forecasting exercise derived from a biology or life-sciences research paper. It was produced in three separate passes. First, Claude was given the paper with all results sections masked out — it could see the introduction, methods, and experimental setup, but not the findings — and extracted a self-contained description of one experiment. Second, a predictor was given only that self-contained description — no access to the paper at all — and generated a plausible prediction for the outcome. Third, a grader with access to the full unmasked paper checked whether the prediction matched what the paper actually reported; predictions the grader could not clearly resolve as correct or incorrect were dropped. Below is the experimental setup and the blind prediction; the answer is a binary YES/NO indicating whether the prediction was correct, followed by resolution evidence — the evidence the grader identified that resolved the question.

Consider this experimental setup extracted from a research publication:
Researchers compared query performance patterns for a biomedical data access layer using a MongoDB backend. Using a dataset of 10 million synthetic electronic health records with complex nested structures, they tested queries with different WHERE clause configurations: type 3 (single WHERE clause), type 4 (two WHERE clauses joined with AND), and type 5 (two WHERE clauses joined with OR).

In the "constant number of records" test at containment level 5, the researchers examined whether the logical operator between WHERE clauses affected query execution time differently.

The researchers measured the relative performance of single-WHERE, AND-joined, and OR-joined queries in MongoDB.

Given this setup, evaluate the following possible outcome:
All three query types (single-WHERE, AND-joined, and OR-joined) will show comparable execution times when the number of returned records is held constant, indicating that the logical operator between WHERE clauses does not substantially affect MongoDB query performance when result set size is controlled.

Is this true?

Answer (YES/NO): NO